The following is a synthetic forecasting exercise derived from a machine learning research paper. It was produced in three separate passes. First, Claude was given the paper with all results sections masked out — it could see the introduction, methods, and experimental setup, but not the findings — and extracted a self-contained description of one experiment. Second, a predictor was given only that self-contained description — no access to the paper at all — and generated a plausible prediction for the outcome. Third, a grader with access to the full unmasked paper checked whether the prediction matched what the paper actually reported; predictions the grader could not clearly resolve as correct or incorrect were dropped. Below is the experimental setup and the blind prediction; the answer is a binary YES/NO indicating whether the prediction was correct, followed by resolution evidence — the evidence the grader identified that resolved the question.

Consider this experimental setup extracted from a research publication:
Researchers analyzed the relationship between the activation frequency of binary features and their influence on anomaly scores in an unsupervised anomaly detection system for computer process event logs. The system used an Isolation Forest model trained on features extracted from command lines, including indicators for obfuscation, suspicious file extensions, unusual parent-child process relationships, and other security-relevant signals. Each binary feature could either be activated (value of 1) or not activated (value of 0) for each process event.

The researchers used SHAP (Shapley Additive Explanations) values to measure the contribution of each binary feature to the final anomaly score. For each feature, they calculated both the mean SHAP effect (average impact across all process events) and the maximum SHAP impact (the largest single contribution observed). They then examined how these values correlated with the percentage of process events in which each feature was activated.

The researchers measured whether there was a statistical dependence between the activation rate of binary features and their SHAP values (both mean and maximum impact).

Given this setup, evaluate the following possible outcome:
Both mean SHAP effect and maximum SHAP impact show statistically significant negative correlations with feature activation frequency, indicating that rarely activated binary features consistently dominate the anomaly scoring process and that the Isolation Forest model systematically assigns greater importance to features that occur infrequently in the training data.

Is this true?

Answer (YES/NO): NO